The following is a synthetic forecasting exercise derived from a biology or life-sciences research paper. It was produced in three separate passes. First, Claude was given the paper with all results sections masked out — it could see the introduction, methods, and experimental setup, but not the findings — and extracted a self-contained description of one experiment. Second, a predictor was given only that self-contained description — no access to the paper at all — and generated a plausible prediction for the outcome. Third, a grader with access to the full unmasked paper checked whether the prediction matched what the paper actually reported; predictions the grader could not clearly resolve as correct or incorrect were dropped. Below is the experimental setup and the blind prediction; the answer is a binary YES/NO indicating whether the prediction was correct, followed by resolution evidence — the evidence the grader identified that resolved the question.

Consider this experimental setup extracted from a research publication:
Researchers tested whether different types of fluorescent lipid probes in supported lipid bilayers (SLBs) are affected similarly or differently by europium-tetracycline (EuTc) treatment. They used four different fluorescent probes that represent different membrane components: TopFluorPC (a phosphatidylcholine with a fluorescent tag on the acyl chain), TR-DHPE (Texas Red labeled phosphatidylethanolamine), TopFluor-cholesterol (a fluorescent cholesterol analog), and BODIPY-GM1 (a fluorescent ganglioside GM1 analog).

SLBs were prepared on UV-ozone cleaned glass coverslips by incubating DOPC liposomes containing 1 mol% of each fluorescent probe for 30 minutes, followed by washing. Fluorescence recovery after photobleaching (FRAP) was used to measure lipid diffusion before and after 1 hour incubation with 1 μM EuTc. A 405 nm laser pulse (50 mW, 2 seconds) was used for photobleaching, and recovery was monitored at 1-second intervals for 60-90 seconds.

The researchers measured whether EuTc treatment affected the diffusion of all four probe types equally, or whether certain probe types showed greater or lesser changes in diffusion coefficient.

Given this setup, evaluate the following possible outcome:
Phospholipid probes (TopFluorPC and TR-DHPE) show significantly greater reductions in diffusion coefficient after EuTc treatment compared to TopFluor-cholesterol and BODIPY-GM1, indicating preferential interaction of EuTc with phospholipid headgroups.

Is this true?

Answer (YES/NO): NO